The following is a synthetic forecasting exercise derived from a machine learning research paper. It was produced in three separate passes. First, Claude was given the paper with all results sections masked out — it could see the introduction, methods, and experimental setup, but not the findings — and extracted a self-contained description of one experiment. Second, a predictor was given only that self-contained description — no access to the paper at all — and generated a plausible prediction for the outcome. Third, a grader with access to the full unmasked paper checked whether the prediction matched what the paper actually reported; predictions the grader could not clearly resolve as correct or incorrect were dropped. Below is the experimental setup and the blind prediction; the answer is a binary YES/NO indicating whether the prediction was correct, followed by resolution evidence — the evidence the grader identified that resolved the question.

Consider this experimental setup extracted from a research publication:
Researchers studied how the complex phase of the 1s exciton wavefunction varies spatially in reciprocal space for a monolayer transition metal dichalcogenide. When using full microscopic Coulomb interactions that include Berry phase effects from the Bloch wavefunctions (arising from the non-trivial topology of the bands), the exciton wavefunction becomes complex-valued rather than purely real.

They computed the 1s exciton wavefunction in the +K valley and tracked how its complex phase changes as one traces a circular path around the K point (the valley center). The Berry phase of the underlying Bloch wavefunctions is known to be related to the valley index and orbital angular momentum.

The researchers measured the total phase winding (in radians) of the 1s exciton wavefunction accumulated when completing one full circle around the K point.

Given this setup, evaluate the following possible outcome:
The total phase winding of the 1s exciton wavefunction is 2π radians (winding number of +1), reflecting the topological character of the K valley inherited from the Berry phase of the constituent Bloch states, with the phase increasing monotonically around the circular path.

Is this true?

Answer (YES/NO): NO